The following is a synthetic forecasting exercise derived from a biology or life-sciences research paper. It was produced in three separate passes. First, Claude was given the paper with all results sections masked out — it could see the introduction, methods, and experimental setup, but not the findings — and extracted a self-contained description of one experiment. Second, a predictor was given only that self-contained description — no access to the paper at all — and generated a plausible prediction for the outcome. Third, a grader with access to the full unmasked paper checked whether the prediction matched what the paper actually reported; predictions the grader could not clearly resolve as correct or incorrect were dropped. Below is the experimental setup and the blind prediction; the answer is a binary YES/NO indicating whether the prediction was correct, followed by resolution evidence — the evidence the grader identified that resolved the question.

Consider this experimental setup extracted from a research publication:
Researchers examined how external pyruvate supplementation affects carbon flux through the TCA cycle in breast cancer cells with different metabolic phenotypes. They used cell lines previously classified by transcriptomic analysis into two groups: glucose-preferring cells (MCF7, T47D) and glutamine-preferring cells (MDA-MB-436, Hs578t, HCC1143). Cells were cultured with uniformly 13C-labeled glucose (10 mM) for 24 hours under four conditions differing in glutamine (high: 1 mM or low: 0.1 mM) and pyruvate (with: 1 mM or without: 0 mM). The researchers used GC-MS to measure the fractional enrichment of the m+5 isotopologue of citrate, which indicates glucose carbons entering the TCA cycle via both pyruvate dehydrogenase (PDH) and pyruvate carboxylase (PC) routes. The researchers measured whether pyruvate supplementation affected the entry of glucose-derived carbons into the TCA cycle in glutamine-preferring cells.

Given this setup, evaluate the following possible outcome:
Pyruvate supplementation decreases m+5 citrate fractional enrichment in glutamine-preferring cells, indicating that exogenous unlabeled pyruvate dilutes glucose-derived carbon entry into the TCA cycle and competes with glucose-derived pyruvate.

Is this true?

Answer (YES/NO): NO